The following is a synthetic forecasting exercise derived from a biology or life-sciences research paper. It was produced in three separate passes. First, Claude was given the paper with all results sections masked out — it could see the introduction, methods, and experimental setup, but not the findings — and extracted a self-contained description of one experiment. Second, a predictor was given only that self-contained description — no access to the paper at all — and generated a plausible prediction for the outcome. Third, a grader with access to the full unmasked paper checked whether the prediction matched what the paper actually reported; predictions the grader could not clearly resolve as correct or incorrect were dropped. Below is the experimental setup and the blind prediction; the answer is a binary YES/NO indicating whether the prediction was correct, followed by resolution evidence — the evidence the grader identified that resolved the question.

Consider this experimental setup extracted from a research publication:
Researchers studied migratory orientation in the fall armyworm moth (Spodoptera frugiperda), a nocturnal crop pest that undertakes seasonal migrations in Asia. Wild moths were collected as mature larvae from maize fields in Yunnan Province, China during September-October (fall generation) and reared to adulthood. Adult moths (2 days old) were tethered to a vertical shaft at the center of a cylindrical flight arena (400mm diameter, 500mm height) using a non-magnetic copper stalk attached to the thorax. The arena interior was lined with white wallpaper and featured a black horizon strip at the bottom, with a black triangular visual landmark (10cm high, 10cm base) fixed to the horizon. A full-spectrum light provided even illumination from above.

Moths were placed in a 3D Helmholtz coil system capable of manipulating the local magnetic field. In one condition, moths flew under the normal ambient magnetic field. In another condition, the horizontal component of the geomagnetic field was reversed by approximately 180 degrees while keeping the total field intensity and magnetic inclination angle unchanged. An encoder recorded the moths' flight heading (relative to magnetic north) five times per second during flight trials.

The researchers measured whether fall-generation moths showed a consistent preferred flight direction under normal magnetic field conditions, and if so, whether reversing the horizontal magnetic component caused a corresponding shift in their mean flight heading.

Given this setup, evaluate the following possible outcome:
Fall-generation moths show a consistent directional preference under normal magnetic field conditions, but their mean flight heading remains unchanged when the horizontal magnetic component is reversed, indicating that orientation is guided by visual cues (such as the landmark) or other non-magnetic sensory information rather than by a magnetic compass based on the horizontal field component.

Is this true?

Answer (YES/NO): NO